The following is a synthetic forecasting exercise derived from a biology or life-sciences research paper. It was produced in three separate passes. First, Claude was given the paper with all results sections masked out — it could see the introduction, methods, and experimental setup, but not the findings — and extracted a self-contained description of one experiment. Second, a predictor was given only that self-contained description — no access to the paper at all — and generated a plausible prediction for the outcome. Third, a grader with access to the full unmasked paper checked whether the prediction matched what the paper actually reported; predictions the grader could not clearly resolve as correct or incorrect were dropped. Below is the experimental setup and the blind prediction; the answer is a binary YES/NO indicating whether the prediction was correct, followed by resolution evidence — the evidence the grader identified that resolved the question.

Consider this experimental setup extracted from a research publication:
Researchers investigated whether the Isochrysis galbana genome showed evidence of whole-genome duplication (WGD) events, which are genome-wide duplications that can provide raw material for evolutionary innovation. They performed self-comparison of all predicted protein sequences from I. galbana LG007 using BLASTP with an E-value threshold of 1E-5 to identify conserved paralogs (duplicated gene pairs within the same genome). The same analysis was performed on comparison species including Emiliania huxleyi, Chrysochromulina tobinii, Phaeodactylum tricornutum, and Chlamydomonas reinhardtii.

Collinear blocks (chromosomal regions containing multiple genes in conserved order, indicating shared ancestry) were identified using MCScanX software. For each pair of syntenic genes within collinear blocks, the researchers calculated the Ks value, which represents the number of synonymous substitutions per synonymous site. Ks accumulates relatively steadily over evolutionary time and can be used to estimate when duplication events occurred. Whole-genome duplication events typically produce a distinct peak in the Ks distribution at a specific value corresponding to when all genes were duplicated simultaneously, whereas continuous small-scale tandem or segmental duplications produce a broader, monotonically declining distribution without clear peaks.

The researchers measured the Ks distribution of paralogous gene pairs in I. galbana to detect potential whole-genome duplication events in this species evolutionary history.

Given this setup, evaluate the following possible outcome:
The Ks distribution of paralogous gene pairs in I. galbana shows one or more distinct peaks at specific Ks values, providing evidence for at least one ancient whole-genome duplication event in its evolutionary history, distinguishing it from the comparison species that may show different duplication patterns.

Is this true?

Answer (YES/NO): YES